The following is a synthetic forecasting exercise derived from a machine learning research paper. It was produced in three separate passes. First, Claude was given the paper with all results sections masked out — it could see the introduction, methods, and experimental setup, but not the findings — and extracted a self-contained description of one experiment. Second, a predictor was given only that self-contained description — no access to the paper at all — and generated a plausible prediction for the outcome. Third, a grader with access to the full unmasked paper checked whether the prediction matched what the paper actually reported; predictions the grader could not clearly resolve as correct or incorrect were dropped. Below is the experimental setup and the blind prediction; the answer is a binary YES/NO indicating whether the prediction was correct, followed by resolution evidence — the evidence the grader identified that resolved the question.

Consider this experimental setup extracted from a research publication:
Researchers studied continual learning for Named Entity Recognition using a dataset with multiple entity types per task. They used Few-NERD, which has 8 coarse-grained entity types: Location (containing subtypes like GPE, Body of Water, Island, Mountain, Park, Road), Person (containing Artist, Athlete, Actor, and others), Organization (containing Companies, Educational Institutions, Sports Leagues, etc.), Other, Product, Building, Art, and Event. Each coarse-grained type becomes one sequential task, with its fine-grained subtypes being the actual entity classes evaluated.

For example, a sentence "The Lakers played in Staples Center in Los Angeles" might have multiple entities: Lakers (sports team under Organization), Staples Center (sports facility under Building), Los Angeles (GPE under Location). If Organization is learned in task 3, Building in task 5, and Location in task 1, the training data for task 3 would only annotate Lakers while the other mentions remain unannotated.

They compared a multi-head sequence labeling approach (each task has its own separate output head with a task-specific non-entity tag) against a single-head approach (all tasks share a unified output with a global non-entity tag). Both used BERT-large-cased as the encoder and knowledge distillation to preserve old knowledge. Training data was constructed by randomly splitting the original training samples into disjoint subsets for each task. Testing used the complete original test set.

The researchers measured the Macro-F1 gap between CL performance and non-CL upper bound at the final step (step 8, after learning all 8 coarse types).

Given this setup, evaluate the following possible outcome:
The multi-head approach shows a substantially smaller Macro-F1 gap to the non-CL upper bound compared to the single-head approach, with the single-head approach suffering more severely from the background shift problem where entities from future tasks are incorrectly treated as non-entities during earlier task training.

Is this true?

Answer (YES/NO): YES